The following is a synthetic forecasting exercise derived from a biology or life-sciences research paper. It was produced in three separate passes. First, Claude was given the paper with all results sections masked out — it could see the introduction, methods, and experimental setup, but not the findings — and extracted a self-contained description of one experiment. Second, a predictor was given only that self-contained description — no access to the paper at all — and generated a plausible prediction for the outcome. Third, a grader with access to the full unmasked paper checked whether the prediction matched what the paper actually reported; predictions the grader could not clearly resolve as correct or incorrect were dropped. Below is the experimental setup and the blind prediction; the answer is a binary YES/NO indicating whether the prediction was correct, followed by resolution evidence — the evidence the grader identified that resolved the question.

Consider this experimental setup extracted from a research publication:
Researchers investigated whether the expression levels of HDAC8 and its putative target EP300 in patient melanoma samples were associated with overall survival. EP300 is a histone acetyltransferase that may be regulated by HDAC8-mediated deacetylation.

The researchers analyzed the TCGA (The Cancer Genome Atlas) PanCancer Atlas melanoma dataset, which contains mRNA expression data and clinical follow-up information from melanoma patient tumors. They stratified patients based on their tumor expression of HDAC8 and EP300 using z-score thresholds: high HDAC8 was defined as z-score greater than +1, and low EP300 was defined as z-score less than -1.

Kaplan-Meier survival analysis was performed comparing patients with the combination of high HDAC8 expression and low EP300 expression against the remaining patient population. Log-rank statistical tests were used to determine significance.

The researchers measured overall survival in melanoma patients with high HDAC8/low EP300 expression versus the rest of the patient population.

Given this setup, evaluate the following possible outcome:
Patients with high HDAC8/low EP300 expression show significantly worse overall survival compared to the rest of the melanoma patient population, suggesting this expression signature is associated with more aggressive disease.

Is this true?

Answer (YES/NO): YES